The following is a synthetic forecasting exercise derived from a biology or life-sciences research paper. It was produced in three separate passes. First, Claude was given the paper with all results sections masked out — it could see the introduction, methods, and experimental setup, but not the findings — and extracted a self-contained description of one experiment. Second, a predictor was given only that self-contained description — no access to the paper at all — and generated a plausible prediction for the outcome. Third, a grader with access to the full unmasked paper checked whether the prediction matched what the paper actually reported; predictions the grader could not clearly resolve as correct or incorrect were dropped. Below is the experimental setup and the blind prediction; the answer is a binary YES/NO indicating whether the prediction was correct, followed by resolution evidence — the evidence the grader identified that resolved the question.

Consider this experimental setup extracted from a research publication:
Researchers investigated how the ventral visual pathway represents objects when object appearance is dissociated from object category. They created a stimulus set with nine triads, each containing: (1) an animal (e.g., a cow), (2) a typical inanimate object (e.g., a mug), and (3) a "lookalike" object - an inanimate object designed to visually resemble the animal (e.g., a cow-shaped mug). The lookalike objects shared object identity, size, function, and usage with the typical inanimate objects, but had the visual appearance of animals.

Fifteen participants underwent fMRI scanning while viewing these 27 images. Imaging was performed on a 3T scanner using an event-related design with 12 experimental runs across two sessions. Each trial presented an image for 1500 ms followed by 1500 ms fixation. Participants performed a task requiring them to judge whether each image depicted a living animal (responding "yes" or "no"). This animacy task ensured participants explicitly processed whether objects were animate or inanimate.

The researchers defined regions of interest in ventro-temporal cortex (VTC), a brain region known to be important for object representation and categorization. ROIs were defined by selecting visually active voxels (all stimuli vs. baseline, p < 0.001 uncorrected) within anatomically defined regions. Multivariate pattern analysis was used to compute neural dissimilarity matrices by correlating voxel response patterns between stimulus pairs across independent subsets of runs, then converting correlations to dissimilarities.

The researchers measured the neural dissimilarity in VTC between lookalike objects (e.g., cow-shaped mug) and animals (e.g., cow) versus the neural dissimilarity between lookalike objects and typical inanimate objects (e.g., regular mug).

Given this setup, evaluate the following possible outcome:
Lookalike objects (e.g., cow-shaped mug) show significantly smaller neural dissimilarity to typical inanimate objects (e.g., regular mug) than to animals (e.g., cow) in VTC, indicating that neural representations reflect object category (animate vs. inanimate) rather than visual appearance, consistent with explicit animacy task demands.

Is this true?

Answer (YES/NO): NO